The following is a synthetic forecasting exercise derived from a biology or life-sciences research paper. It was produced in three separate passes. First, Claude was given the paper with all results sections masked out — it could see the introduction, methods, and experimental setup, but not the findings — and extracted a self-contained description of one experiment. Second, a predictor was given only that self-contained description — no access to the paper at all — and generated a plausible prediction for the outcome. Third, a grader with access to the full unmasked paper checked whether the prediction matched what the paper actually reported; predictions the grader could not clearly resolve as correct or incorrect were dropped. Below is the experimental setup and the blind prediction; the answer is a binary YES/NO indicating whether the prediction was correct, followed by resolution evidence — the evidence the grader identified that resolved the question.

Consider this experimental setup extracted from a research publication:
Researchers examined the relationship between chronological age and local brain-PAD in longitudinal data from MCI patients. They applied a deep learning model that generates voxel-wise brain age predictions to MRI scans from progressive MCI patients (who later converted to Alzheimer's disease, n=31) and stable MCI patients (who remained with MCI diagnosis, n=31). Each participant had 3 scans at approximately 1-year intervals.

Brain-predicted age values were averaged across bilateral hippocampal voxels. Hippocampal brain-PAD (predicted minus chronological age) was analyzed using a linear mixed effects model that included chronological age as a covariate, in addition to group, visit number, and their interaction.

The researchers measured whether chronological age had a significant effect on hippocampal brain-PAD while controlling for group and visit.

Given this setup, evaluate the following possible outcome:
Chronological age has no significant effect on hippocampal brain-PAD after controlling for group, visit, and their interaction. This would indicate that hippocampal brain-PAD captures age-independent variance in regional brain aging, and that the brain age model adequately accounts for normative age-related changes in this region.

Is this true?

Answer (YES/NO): NO